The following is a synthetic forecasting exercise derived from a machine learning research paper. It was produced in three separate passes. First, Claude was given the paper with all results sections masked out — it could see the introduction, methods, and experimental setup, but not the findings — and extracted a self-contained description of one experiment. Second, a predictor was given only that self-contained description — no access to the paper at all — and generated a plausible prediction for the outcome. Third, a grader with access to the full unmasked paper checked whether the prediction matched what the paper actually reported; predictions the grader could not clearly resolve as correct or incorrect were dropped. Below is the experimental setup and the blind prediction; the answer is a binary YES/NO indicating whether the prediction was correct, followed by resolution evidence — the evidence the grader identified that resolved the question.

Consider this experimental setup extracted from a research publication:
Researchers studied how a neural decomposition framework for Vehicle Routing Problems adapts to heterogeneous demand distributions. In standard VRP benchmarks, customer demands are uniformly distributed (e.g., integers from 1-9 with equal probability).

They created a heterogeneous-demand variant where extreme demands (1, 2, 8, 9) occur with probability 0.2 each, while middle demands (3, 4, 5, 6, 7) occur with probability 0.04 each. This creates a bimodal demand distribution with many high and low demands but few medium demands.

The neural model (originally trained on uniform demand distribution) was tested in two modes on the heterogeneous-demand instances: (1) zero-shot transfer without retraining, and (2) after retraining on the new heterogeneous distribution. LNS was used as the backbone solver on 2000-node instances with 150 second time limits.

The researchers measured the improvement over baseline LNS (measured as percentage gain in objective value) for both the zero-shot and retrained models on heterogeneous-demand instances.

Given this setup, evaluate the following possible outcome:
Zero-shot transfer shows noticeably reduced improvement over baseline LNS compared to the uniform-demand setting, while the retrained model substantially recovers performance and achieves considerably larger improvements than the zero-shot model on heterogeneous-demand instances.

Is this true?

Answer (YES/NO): NO